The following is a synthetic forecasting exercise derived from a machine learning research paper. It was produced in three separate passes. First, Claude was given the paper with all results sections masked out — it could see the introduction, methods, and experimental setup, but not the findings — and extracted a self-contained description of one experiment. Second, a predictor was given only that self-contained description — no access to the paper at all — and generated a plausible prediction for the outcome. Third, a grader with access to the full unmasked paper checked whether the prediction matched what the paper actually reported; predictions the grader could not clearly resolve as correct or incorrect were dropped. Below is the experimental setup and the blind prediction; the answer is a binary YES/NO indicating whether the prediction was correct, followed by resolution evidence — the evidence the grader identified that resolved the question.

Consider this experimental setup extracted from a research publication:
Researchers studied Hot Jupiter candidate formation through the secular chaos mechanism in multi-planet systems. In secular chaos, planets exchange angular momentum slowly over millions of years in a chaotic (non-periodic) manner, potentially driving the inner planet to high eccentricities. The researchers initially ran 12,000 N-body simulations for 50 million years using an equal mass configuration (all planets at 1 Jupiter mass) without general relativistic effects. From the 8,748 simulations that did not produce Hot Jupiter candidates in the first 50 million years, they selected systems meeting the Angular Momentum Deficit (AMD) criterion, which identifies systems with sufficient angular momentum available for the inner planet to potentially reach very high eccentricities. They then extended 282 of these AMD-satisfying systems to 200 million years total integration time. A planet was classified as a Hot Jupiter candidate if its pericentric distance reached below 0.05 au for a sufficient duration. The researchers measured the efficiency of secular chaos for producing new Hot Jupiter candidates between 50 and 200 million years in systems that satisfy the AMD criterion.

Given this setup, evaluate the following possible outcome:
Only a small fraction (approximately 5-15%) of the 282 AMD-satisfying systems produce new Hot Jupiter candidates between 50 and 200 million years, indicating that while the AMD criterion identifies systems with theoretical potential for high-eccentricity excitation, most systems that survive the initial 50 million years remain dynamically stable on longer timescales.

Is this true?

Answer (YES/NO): NO